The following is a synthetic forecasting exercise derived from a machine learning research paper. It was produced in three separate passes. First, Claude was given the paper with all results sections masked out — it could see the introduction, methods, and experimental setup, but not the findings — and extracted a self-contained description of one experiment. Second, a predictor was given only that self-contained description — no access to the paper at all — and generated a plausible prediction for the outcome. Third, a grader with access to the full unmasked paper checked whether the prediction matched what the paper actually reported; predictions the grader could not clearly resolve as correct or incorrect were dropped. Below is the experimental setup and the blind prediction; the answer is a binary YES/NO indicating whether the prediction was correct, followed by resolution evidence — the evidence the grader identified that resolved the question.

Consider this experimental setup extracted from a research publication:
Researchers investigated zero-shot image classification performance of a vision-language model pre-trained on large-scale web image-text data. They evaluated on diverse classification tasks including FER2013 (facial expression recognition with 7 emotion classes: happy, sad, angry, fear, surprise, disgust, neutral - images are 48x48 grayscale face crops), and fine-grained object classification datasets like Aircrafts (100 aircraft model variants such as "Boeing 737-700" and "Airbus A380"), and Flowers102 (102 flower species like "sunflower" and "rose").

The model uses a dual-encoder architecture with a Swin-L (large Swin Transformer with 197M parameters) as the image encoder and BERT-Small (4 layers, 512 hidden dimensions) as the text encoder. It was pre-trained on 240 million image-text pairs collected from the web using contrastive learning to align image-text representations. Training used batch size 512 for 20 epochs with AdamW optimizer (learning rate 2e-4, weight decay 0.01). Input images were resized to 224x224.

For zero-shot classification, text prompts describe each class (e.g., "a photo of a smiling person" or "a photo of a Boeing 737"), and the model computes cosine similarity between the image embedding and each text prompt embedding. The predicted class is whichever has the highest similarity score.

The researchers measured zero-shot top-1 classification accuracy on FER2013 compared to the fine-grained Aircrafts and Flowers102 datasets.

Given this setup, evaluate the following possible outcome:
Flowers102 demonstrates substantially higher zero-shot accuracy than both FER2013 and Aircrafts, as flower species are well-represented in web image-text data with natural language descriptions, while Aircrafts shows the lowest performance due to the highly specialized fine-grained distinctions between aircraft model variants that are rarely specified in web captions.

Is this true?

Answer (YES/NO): NO